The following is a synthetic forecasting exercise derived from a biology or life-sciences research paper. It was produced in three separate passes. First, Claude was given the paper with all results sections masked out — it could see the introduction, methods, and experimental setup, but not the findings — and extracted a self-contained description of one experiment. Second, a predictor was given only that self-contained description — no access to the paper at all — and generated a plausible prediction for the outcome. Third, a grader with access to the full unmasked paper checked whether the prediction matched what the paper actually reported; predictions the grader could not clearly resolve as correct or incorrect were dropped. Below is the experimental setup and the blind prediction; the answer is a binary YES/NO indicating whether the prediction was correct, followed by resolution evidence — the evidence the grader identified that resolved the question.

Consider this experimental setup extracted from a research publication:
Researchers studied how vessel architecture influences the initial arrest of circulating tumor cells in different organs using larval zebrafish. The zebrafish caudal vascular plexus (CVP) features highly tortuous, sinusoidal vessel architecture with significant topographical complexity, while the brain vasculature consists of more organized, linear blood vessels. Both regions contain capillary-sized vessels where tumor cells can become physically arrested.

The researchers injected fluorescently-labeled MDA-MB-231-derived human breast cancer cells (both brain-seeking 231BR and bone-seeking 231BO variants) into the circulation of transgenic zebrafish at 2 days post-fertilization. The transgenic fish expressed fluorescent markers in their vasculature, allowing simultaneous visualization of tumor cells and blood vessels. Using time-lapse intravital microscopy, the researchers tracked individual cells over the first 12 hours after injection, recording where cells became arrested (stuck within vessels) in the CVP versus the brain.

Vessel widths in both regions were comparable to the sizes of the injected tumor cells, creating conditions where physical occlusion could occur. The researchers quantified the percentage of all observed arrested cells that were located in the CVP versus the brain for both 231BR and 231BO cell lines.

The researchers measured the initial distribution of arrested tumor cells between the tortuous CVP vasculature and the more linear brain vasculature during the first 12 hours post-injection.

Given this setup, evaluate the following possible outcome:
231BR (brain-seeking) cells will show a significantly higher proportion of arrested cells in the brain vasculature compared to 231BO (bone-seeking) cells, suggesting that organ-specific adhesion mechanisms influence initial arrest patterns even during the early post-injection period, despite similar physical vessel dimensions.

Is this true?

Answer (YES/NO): NO